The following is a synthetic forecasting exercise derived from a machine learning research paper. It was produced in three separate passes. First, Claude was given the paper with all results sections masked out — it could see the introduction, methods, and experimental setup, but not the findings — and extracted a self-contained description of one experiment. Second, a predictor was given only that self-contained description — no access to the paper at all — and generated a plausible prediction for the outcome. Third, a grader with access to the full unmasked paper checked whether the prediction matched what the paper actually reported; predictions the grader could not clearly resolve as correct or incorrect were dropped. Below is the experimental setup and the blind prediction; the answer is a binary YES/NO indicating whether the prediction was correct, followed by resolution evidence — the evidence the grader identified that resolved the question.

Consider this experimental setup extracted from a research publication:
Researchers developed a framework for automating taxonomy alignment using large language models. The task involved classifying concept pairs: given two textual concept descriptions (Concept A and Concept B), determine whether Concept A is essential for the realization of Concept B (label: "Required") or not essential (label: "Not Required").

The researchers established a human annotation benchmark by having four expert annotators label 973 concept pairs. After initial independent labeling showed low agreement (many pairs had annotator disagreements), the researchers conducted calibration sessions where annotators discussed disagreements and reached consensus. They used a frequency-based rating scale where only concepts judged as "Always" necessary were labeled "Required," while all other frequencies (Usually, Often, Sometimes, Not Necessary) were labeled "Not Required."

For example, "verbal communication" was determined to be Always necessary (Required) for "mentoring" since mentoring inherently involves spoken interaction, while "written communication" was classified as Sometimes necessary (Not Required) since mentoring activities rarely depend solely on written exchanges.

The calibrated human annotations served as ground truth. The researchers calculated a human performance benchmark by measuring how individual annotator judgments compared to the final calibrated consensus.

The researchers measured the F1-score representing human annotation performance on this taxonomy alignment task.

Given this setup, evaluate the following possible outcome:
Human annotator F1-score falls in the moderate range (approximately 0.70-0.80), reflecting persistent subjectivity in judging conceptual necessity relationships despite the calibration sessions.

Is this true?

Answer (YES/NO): NO